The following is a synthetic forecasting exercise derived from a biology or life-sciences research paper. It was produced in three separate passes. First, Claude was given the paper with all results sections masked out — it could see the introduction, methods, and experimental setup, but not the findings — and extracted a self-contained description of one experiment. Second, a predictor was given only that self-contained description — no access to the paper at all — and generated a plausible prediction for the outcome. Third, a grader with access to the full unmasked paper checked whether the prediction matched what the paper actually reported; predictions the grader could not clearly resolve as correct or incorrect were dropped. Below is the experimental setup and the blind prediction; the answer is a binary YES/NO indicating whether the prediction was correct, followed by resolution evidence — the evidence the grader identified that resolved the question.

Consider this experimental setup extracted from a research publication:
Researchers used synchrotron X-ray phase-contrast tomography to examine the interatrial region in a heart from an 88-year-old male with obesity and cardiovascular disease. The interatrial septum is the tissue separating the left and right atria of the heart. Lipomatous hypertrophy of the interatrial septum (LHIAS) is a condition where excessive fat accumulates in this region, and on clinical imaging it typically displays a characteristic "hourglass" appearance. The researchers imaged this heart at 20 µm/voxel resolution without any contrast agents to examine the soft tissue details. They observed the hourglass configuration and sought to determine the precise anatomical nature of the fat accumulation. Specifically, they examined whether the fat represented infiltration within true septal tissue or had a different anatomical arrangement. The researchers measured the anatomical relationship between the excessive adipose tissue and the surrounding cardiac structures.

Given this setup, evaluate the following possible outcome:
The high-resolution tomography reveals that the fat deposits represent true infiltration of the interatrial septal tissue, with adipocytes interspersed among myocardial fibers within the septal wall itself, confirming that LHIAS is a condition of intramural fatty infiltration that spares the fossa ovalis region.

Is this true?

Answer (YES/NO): NO